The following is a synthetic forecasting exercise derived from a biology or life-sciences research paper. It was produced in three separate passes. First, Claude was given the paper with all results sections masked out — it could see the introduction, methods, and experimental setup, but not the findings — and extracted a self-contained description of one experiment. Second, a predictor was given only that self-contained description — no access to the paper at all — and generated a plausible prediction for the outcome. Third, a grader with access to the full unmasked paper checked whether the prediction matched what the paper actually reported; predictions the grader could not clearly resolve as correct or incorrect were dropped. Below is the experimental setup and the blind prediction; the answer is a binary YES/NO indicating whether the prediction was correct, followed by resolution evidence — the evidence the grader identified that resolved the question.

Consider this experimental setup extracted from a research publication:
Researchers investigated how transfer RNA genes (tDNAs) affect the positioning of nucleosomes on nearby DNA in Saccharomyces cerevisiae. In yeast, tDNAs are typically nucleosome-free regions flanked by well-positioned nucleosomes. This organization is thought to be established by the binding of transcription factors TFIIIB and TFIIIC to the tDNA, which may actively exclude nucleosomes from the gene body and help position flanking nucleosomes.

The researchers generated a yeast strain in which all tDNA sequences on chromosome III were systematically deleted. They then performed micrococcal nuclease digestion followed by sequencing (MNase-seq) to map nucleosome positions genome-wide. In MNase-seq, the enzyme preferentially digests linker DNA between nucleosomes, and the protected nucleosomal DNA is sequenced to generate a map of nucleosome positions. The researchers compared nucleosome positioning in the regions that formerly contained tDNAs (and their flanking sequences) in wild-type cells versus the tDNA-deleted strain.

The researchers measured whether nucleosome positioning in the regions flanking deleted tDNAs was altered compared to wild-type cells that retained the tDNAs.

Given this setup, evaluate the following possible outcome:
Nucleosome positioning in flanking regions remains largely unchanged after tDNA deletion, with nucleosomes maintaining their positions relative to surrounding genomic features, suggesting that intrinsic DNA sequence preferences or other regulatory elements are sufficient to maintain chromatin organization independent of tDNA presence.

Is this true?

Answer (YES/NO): NO